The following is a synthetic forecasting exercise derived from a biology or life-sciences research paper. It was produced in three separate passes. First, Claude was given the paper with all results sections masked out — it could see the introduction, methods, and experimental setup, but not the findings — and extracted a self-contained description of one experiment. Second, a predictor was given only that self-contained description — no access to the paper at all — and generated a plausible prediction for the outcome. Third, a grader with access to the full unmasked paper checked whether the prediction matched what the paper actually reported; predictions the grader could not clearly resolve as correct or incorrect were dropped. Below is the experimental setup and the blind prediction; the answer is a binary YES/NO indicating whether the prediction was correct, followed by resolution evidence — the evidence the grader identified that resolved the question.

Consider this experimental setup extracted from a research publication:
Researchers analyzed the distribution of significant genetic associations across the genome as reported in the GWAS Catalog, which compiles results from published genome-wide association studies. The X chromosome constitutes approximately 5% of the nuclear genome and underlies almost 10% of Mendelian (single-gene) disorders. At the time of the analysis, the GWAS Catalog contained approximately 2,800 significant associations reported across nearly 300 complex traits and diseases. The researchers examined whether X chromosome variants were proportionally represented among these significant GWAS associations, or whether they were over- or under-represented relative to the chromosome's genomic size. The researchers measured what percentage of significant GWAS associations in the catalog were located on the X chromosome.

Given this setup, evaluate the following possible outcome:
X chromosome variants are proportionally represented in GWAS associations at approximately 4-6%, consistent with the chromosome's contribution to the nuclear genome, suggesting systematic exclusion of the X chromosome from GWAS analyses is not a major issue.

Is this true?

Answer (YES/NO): NO